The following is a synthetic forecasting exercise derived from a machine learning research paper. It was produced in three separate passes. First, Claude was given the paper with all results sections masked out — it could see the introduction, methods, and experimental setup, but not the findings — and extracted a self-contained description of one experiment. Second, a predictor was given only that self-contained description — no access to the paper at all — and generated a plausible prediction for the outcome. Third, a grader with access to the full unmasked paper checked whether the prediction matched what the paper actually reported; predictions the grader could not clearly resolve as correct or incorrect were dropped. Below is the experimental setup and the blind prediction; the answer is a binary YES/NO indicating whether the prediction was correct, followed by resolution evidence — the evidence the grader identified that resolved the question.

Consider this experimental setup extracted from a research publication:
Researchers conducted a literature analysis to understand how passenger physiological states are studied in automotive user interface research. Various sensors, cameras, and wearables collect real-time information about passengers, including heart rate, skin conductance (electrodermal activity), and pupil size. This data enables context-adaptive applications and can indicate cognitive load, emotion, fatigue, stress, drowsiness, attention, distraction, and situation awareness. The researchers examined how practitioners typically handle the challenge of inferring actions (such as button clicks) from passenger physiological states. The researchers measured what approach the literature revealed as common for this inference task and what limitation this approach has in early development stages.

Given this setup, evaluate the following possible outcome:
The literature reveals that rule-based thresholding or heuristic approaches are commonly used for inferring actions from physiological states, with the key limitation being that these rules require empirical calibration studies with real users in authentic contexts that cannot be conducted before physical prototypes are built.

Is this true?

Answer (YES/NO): NO